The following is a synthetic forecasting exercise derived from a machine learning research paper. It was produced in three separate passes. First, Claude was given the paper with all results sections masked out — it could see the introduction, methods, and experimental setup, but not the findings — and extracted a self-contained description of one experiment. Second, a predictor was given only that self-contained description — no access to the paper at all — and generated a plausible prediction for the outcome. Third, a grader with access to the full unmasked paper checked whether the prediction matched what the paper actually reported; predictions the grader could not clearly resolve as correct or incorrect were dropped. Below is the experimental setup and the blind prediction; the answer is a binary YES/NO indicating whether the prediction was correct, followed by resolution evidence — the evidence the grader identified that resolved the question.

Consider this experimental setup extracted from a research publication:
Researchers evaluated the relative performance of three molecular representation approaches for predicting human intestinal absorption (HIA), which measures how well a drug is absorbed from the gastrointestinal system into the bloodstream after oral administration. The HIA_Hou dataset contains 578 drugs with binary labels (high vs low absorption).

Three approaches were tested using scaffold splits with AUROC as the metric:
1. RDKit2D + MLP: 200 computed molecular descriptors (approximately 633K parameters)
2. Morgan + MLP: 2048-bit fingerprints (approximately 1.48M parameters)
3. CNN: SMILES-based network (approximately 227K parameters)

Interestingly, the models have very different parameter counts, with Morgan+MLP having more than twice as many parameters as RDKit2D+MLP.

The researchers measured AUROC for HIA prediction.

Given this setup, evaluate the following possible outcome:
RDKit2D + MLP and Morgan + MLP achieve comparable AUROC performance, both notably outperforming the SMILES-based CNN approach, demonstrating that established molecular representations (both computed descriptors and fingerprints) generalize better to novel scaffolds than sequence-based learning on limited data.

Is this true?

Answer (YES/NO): NO